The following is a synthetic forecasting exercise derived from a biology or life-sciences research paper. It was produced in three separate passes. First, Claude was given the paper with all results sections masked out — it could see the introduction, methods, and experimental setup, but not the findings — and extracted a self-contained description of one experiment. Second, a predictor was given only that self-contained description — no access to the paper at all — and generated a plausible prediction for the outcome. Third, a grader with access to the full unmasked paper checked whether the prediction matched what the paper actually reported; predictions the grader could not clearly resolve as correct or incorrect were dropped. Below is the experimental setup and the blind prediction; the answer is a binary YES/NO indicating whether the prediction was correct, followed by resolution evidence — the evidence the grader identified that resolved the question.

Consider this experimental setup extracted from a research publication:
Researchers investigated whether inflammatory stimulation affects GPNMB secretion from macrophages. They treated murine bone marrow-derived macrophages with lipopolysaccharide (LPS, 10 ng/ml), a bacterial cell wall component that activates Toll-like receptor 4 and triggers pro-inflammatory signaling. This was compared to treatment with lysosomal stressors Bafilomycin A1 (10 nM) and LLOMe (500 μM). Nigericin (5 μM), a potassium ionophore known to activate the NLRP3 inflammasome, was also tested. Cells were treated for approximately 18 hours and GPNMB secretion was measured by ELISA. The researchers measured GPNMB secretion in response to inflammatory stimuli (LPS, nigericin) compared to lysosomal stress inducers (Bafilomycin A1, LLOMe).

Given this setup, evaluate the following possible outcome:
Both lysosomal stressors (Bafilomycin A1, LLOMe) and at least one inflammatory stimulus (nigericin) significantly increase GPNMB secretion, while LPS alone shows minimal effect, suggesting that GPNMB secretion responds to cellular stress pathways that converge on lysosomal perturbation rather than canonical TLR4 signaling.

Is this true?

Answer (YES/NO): YES